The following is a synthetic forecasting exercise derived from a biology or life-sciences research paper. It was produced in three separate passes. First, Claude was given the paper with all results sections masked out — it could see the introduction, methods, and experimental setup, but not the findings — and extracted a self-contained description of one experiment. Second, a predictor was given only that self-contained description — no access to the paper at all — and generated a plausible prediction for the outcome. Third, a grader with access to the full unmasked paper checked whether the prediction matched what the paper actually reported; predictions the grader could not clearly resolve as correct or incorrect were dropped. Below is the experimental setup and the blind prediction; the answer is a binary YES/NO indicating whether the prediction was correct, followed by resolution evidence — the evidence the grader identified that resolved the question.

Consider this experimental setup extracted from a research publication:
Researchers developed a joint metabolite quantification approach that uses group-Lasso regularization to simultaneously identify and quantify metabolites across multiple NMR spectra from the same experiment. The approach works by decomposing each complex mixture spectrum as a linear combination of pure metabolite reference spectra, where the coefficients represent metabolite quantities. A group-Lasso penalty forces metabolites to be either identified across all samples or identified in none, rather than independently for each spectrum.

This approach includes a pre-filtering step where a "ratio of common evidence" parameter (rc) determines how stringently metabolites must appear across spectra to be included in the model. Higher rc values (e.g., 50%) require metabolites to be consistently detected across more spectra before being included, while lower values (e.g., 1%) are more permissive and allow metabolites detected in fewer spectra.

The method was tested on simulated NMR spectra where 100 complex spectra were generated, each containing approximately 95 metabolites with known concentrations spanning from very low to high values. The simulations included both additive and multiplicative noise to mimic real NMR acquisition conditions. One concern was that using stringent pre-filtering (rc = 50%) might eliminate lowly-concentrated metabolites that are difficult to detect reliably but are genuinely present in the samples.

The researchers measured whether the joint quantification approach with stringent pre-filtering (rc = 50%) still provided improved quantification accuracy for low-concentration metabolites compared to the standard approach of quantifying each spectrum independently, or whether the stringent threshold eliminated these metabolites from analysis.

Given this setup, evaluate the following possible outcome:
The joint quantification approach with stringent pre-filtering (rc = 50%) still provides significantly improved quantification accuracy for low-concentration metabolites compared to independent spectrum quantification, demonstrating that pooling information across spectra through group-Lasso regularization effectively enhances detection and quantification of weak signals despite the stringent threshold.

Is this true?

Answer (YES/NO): YES